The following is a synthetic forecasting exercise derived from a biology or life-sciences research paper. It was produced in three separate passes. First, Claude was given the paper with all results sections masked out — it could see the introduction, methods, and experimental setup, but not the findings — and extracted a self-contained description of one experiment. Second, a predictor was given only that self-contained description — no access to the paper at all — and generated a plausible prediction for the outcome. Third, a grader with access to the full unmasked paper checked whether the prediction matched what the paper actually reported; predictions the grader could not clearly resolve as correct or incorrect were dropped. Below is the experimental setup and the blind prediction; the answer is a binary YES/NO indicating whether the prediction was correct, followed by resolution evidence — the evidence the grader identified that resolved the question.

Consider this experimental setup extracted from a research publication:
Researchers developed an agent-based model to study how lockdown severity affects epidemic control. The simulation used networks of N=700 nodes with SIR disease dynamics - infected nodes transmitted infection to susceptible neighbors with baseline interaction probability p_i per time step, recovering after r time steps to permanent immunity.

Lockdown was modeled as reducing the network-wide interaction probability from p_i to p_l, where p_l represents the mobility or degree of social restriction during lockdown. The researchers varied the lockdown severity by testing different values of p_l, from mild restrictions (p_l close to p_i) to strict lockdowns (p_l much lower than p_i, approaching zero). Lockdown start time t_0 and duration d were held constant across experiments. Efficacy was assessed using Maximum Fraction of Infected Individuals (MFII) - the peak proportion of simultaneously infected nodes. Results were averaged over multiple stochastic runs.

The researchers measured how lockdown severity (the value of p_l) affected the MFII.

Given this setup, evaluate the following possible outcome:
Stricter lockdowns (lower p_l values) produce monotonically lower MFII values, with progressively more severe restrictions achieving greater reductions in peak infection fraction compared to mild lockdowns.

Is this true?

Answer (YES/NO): YES